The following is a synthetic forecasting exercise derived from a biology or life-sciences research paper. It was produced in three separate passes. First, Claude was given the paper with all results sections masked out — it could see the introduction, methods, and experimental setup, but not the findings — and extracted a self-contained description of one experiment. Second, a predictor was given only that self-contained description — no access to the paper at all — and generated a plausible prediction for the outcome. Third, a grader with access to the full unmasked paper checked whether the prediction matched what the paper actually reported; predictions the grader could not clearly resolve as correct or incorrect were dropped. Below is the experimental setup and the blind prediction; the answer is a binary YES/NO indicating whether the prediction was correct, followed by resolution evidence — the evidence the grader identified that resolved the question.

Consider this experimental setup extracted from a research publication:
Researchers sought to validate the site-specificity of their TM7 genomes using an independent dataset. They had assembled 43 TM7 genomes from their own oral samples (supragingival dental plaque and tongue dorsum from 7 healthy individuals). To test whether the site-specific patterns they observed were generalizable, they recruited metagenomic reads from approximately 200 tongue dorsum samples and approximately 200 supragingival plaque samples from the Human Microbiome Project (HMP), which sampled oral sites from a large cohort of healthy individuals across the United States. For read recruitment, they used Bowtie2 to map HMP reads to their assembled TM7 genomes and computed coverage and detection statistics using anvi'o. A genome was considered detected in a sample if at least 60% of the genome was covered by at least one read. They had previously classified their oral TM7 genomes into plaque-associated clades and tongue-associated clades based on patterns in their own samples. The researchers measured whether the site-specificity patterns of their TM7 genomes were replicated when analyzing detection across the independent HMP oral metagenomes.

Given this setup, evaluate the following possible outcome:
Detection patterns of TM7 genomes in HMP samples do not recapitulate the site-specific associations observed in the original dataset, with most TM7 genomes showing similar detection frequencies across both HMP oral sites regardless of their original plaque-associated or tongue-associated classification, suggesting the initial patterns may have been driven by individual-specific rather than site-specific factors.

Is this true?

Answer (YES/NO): NO